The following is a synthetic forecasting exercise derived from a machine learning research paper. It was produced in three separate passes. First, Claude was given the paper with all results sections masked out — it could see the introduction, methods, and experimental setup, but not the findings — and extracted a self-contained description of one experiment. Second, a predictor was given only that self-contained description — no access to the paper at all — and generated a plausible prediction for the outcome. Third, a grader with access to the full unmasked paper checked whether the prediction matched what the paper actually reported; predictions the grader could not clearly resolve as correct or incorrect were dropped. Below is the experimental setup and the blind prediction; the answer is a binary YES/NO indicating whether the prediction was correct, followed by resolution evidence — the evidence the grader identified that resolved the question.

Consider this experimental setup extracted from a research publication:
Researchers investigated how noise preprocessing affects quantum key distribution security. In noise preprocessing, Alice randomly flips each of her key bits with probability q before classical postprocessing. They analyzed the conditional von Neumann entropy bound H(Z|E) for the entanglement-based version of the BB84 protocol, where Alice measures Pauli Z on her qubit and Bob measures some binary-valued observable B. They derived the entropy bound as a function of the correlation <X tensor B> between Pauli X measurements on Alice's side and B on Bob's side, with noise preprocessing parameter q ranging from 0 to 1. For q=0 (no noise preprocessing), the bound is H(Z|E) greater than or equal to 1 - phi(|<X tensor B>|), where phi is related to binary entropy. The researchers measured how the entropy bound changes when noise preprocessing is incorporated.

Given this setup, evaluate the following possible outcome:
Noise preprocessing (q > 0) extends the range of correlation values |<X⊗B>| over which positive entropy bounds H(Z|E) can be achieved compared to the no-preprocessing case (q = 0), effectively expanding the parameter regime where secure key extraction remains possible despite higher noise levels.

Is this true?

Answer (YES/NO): YES